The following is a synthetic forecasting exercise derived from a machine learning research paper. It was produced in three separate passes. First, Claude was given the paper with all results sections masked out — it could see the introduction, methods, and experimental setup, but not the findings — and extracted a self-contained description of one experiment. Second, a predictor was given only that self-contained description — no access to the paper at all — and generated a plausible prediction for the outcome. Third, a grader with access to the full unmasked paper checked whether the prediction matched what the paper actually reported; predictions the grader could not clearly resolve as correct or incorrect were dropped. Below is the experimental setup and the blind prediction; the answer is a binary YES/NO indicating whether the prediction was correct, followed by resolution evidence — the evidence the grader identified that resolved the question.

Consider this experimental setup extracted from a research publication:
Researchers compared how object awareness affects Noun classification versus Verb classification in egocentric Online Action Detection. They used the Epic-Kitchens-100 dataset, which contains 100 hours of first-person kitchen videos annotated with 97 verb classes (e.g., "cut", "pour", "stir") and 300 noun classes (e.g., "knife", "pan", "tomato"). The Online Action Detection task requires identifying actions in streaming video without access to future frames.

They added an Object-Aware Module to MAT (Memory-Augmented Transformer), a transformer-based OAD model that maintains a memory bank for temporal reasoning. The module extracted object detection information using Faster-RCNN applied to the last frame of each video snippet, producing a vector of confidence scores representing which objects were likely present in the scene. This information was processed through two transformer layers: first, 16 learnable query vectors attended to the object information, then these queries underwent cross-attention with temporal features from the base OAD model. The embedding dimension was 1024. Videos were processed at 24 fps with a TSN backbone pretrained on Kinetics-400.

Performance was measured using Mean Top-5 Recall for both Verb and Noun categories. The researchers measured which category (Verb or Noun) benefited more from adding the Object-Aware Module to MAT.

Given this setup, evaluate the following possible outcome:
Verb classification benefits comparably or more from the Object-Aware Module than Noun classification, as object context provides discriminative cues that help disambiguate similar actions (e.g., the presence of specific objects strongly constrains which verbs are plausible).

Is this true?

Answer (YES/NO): YES